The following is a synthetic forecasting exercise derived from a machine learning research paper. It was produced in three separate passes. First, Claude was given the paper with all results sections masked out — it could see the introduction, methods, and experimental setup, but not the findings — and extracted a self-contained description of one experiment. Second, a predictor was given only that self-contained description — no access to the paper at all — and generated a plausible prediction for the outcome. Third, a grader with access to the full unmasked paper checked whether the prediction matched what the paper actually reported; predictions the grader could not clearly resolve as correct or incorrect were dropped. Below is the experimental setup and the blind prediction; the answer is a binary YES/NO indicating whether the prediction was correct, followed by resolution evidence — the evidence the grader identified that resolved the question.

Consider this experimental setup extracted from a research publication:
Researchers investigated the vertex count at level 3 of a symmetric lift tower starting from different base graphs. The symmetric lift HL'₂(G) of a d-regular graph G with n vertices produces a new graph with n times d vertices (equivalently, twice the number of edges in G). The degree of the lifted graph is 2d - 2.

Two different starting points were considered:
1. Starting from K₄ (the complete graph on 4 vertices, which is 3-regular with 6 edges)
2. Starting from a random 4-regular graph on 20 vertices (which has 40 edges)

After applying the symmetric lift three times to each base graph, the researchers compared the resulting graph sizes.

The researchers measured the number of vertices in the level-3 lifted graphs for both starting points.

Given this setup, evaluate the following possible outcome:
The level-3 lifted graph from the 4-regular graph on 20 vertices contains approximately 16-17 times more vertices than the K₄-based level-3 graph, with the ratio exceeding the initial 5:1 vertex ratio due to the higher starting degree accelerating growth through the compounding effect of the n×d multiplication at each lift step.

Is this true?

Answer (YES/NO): YES